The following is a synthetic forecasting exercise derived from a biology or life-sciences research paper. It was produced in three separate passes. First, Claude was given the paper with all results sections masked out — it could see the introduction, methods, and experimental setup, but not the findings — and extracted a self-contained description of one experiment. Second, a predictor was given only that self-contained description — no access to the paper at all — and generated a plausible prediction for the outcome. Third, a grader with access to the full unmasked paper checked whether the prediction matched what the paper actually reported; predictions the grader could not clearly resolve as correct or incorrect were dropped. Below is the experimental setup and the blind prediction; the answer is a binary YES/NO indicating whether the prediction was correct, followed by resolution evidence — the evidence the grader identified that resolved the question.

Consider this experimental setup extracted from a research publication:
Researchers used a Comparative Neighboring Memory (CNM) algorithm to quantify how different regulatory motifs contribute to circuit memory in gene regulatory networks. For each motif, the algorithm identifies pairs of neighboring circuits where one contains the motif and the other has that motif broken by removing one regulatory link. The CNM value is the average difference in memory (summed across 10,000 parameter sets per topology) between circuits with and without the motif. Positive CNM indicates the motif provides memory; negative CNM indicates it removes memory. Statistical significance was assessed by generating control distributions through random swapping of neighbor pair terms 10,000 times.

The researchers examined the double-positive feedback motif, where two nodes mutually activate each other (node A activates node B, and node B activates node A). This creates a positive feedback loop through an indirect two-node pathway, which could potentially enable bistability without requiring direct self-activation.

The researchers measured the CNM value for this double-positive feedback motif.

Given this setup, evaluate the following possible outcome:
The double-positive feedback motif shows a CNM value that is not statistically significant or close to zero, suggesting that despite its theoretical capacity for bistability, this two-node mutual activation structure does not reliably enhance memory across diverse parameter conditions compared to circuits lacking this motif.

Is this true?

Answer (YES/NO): NO